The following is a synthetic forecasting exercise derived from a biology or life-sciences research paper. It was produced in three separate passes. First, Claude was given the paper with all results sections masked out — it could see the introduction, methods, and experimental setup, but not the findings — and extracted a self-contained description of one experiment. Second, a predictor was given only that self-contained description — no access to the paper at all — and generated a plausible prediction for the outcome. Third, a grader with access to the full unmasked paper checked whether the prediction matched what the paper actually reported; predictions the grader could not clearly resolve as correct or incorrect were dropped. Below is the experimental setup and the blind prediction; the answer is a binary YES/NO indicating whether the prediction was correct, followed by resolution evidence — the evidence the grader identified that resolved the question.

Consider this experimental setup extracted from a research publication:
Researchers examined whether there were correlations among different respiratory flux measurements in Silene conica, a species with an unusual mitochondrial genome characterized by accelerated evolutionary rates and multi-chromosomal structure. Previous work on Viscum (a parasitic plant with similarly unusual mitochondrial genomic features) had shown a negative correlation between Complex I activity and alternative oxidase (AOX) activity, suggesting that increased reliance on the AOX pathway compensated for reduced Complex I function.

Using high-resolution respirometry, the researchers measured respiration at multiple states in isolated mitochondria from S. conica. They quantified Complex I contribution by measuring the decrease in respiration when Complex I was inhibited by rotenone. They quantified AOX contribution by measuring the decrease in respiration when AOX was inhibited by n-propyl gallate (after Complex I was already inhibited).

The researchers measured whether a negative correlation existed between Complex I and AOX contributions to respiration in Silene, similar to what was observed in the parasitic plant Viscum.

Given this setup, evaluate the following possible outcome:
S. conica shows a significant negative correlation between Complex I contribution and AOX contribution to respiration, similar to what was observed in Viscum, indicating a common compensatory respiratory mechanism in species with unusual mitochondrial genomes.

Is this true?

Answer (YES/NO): NO